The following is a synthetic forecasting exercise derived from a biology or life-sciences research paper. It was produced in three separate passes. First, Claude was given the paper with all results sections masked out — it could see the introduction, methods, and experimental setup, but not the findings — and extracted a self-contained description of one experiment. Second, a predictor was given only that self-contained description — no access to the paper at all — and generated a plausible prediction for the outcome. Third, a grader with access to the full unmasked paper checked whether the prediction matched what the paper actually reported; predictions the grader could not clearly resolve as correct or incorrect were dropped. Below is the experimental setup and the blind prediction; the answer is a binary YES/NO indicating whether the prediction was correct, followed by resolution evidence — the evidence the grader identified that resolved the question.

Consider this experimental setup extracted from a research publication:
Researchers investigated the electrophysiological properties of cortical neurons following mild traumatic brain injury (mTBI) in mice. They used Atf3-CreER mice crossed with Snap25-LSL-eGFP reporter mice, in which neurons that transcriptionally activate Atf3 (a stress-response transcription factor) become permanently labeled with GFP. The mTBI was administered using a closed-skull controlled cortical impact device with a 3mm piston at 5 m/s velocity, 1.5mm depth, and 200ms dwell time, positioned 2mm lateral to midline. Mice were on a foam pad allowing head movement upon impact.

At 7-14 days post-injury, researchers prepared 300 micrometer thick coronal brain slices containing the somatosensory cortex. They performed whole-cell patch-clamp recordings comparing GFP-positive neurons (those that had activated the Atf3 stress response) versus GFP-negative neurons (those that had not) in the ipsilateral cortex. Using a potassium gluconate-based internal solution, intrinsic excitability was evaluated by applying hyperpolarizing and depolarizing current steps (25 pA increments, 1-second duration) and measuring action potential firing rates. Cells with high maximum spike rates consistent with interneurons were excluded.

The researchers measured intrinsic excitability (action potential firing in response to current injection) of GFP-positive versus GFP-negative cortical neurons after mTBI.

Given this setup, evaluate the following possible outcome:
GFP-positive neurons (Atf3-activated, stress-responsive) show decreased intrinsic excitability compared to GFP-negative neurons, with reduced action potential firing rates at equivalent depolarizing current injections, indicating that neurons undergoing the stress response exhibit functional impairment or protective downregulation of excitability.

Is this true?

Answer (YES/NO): YES